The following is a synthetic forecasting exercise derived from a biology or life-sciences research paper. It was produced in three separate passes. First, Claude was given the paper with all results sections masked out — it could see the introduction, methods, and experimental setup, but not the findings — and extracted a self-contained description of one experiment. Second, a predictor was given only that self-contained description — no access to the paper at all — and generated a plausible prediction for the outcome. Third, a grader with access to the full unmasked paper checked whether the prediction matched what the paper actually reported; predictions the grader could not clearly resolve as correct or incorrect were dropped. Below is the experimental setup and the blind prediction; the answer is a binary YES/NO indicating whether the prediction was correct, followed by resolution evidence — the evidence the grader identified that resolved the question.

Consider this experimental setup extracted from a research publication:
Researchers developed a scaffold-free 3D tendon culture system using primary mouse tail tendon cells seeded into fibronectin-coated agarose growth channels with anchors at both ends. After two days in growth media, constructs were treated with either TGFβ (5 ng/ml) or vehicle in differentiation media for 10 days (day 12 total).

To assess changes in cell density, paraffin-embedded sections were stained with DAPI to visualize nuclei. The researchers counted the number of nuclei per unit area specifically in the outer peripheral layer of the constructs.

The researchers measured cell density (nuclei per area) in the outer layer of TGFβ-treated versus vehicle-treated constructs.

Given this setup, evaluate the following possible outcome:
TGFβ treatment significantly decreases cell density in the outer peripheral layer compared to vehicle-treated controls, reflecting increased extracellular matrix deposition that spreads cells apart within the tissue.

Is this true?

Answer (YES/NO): YES